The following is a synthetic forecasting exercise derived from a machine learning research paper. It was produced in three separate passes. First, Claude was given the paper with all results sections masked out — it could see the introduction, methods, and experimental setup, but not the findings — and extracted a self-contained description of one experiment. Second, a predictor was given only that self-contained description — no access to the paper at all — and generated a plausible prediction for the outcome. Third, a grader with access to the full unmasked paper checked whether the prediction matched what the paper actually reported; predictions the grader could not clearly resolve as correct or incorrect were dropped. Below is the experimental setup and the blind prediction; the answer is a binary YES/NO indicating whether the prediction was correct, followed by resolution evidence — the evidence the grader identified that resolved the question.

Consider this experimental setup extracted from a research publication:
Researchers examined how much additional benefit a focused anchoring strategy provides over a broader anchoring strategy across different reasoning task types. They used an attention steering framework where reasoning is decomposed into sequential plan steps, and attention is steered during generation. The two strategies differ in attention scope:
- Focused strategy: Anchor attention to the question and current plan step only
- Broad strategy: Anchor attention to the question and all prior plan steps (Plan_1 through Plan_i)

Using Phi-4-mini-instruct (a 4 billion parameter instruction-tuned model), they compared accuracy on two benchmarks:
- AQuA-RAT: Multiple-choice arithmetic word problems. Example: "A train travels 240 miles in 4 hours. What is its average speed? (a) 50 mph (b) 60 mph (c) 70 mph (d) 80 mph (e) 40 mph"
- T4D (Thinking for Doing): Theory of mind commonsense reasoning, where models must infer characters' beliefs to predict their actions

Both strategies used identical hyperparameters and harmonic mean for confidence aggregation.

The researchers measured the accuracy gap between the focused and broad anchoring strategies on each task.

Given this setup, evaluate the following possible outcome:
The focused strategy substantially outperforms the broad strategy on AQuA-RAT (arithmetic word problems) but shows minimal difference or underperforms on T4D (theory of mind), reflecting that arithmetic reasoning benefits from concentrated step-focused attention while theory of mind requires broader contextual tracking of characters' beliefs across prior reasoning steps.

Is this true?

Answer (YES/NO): NO